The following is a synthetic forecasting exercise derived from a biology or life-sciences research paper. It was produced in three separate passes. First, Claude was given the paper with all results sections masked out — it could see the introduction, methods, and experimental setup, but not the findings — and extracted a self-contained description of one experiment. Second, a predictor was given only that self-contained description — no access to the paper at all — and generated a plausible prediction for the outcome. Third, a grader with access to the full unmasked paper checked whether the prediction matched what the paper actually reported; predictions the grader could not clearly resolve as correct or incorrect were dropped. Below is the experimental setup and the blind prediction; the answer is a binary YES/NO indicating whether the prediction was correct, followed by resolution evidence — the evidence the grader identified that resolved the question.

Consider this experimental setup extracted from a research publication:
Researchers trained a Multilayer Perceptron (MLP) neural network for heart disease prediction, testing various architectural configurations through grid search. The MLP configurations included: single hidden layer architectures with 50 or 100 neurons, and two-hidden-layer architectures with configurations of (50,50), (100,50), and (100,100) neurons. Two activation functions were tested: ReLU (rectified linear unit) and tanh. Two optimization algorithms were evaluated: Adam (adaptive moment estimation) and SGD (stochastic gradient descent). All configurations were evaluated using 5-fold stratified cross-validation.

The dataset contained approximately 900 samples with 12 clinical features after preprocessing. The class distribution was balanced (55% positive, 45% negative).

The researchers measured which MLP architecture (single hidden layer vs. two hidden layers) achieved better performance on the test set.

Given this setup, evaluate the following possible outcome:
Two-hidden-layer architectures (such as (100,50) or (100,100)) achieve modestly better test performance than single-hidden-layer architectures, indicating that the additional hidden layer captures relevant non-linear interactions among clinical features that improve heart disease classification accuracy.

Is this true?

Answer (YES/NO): NO